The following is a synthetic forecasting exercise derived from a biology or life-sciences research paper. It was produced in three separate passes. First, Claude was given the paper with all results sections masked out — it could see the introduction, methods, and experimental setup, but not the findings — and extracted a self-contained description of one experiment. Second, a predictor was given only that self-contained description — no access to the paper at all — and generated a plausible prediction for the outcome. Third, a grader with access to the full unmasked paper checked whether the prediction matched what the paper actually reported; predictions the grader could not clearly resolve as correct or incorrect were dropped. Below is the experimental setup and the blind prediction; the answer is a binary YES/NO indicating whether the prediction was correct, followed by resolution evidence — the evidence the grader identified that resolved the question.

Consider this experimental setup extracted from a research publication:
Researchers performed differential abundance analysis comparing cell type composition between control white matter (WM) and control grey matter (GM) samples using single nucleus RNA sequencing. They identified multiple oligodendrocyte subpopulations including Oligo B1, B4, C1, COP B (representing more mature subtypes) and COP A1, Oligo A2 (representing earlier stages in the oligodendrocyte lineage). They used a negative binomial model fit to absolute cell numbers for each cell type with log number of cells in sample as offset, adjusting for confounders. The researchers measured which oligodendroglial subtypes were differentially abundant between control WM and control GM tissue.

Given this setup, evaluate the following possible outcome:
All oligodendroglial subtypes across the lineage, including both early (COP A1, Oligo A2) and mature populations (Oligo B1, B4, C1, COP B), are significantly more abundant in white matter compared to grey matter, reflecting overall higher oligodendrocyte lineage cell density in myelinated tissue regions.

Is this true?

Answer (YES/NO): NO